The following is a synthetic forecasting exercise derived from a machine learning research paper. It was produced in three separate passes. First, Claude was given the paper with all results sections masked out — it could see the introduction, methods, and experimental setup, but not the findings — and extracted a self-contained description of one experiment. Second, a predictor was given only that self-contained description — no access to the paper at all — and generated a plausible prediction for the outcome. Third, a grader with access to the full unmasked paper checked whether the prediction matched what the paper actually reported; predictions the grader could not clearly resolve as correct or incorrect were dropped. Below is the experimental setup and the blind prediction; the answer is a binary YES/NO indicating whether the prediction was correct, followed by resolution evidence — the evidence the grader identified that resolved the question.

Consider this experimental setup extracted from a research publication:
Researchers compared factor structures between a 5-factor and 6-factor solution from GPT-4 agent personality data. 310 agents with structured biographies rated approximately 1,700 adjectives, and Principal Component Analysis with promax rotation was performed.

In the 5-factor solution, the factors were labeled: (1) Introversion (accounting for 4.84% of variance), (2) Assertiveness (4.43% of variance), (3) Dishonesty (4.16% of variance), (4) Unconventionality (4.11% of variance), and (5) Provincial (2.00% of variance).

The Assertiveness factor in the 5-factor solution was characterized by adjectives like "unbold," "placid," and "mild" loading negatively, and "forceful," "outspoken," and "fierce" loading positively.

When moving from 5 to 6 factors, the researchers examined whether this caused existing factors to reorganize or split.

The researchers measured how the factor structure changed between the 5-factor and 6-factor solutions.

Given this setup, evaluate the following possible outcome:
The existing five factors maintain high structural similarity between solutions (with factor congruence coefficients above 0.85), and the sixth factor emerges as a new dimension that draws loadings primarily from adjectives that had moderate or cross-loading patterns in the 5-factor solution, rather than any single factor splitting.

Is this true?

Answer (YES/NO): NO